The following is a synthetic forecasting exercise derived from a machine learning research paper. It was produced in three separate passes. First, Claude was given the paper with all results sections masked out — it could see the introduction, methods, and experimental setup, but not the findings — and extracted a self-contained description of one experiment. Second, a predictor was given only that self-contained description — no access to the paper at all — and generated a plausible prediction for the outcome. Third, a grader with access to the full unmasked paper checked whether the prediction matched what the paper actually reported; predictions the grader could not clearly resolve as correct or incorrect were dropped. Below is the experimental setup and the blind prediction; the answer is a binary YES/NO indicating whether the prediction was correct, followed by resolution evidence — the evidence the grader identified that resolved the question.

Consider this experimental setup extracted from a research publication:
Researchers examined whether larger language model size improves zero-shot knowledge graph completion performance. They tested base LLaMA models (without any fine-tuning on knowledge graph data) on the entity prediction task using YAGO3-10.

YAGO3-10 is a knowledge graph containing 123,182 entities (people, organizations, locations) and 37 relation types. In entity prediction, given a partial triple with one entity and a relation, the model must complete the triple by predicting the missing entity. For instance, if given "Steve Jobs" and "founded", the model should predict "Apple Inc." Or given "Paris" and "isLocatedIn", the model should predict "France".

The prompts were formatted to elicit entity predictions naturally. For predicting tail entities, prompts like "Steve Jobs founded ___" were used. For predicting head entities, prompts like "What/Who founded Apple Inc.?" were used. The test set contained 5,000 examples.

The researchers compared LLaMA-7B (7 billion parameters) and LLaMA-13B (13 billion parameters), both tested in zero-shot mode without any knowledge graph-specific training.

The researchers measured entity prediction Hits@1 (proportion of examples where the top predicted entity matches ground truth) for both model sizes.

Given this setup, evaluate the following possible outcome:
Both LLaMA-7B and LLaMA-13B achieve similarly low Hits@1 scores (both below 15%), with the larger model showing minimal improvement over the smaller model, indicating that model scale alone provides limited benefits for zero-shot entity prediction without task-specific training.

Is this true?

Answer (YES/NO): YES